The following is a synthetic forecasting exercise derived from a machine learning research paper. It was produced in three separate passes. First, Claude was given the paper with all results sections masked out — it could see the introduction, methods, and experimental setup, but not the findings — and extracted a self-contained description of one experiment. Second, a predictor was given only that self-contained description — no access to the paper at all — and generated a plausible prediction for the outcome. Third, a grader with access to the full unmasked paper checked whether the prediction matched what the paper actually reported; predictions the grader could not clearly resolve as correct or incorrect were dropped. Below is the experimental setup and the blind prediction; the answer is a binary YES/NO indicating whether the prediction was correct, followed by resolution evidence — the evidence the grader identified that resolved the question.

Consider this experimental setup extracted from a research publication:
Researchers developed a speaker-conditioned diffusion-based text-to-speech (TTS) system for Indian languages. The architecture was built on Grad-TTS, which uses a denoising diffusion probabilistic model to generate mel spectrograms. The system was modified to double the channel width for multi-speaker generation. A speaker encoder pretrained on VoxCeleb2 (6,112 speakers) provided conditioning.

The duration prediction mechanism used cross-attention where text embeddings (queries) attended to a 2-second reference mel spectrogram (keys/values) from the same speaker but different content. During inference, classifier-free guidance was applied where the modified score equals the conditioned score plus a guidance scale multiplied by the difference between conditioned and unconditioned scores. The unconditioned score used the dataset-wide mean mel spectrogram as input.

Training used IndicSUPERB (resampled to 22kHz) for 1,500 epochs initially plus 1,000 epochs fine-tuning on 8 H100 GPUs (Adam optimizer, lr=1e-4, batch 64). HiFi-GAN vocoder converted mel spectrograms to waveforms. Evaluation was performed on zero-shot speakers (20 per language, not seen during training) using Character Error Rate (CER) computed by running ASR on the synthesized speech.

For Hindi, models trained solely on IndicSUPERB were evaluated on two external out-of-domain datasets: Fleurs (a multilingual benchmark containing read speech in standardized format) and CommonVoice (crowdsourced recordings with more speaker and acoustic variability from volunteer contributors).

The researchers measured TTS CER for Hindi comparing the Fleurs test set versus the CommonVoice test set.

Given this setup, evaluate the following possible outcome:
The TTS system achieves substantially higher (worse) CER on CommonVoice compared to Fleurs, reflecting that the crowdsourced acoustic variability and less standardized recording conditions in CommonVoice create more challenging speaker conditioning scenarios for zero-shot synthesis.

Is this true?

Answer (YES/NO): YES